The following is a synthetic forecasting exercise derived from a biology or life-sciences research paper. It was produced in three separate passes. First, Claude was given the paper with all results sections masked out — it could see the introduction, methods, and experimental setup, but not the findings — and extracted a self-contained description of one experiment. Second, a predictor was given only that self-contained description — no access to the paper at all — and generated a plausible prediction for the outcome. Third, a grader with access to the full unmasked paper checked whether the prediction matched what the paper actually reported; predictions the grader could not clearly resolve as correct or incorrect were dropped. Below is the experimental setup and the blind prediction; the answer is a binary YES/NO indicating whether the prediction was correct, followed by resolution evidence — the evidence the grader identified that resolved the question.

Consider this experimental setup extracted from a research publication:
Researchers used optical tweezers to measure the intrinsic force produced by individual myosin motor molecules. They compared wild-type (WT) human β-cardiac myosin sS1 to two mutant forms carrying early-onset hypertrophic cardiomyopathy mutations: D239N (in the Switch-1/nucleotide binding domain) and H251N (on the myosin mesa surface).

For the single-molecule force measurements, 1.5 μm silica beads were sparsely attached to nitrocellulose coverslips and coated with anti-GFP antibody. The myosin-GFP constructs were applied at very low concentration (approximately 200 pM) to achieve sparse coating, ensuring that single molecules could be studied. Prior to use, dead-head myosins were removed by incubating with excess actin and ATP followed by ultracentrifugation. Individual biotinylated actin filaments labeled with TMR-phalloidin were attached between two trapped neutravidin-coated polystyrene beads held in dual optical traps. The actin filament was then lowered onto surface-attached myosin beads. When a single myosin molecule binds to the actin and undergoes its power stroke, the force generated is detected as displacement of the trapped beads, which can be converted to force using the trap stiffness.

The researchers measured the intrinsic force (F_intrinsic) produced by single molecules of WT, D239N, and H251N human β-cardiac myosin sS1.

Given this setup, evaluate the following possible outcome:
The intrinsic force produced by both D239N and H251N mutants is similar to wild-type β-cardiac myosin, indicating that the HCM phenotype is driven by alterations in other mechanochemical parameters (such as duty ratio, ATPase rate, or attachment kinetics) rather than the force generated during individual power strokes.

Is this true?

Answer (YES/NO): NO